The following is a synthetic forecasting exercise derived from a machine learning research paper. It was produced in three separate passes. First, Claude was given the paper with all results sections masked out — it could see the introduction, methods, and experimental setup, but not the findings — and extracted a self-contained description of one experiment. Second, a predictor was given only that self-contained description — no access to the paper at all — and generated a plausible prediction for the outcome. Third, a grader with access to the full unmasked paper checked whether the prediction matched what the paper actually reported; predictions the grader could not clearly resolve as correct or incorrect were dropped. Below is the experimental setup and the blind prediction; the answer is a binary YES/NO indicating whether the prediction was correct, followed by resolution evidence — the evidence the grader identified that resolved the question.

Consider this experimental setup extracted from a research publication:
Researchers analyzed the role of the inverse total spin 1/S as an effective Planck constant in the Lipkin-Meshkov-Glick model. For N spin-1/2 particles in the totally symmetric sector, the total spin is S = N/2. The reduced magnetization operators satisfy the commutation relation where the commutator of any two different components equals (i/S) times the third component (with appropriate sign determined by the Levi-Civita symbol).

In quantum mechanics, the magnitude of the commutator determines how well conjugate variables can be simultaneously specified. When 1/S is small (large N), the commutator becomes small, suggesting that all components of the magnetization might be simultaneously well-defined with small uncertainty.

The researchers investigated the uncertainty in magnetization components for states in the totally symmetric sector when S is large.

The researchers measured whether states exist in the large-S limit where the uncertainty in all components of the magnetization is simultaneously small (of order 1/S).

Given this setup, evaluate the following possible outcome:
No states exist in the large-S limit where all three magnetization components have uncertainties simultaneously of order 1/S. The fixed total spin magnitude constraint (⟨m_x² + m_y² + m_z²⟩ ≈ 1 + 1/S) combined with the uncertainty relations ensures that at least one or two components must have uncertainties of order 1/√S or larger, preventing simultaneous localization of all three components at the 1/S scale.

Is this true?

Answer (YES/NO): NO